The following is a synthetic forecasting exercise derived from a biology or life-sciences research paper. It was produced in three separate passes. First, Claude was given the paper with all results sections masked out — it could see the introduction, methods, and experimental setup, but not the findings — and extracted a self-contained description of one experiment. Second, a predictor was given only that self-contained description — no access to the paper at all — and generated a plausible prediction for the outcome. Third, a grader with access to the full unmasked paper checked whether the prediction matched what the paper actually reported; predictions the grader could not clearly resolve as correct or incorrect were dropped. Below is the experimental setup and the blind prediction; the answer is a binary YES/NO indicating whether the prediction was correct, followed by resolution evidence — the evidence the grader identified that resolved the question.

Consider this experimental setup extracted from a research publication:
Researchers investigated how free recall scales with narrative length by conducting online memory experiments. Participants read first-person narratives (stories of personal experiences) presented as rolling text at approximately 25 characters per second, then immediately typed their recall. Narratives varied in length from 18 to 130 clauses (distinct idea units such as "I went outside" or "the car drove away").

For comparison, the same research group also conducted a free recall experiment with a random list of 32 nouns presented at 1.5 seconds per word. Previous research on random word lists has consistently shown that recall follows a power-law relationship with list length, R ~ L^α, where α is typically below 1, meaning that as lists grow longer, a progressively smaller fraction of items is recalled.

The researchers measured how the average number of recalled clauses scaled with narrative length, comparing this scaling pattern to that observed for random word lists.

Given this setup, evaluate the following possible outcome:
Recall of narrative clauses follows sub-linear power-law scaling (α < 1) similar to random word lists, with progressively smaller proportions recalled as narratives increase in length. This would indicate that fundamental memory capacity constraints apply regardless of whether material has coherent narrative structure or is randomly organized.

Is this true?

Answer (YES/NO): NO